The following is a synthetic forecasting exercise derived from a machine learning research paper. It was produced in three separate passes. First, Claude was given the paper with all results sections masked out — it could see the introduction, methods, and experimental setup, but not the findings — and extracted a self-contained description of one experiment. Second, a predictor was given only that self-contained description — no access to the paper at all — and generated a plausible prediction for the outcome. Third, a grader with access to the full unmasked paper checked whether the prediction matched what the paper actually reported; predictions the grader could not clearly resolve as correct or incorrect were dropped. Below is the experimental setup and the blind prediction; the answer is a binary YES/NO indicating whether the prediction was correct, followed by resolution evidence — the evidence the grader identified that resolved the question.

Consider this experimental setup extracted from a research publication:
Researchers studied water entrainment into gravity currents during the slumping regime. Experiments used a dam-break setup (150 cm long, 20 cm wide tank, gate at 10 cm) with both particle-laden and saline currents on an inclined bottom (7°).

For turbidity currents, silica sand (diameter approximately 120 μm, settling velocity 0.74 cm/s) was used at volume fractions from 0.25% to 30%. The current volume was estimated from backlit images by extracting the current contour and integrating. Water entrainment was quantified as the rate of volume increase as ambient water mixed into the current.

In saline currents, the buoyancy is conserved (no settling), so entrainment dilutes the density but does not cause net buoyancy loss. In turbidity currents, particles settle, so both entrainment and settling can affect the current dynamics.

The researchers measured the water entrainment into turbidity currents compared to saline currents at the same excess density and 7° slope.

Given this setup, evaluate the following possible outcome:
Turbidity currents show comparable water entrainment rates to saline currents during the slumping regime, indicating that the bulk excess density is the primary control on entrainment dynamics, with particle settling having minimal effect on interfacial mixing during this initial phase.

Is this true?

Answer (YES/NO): YES